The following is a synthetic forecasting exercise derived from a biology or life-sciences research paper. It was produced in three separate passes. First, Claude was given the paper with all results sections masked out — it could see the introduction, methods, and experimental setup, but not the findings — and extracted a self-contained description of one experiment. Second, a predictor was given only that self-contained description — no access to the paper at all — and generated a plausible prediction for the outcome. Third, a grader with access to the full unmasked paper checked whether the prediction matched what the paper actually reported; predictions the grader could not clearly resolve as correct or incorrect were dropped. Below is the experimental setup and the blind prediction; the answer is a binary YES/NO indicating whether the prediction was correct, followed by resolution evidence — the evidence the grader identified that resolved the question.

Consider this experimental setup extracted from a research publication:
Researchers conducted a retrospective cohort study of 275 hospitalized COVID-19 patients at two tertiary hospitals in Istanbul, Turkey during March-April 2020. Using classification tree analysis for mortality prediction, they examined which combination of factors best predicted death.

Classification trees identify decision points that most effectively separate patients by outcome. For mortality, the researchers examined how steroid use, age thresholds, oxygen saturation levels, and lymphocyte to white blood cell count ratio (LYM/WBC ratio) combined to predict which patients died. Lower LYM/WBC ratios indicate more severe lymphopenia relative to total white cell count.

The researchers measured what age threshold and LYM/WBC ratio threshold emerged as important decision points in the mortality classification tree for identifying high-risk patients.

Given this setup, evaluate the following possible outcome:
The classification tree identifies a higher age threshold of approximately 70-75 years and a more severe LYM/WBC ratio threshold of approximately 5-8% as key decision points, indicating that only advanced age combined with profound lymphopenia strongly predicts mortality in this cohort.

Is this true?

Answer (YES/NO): NO